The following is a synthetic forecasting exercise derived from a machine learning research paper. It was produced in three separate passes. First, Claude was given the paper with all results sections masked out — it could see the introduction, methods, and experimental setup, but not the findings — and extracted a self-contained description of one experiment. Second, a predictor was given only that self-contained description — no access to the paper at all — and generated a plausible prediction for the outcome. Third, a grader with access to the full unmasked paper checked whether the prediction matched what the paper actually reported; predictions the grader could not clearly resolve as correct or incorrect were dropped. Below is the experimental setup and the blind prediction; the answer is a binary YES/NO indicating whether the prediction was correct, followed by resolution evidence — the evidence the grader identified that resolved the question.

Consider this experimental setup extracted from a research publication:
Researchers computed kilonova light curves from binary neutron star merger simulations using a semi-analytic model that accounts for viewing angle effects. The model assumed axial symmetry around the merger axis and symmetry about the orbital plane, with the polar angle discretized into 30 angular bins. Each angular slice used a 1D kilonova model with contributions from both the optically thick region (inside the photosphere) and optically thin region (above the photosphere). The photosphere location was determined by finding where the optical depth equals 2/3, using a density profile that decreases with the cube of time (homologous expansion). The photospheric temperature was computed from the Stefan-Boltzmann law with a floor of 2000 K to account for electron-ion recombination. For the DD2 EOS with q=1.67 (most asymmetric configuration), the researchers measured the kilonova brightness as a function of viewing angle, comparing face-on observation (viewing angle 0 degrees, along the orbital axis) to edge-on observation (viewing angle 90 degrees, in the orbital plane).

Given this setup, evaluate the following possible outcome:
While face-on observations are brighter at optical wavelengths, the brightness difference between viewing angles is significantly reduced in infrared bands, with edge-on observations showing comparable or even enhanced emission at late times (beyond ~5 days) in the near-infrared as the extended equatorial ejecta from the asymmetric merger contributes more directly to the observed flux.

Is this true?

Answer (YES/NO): NO